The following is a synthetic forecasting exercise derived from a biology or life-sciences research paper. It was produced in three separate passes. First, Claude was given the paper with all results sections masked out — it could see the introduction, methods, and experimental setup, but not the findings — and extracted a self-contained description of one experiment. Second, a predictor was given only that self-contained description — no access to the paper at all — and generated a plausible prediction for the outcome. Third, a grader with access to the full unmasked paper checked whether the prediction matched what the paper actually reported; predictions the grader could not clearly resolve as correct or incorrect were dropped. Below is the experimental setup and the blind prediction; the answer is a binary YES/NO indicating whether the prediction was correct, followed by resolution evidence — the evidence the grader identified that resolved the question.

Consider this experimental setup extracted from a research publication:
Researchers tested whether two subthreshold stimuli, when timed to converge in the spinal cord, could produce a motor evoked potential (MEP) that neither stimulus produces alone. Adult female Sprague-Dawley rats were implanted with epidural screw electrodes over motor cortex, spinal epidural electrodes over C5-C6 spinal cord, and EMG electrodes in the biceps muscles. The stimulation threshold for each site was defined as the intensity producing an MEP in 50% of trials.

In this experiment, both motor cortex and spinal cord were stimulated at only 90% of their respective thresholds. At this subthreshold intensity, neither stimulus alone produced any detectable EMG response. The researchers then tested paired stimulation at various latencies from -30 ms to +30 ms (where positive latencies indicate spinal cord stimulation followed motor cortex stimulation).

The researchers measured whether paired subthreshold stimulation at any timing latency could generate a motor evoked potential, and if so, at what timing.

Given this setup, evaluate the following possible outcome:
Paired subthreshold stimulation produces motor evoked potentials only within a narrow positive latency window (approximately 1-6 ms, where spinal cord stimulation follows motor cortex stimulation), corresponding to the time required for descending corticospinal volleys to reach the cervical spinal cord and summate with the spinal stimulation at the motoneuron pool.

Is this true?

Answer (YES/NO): NO